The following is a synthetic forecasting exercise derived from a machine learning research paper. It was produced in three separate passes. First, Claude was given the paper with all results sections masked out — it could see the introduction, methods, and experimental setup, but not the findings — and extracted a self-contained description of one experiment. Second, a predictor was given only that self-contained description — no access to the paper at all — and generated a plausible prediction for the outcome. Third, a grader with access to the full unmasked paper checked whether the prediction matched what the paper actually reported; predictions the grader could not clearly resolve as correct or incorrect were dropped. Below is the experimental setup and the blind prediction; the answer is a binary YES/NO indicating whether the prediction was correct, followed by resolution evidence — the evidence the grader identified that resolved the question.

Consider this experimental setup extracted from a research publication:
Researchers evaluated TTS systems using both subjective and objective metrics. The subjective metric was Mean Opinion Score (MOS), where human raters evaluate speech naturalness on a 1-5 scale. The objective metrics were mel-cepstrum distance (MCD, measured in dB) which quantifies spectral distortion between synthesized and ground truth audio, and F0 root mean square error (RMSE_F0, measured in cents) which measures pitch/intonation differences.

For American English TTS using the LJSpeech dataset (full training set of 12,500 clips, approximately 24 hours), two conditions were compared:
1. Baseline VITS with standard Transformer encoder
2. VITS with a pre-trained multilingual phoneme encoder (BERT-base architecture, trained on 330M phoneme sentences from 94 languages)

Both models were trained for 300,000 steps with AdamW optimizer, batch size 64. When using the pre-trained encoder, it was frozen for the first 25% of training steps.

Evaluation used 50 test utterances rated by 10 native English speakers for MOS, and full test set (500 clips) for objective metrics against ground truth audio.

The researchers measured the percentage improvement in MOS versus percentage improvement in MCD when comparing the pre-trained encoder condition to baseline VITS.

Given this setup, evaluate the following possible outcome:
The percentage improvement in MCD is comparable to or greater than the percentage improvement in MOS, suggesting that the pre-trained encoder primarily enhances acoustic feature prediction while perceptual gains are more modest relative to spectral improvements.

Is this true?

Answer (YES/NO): YES